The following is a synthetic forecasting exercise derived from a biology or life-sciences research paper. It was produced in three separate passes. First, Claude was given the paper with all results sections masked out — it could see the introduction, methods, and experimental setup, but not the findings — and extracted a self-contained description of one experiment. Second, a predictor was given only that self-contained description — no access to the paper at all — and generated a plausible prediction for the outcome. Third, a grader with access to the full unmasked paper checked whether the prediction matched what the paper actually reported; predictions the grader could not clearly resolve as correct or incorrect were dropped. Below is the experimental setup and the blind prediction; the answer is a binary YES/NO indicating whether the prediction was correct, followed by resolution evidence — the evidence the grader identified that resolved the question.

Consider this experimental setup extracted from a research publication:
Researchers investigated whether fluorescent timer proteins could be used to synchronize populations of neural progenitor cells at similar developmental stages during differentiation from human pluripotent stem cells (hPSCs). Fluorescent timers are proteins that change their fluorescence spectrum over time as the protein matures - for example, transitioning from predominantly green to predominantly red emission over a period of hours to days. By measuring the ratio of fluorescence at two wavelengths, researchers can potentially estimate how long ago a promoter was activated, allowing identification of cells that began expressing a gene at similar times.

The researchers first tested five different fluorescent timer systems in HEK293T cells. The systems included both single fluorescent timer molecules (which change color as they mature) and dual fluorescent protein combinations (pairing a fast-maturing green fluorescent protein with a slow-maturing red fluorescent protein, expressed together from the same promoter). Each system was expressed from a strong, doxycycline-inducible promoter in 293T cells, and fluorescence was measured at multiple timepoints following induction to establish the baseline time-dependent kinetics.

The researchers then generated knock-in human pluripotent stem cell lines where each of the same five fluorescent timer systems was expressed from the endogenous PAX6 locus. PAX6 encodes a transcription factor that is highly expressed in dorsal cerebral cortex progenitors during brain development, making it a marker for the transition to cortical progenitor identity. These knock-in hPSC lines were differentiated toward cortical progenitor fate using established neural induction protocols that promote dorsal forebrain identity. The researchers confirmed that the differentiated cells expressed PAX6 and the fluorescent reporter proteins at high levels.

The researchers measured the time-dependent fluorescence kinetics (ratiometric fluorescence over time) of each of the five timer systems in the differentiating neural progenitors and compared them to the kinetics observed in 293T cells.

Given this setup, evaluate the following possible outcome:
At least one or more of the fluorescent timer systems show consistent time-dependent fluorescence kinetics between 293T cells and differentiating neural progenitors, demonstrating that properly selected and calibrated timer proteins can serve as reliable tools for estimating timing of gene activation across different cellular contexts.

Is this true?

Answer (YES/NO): NO